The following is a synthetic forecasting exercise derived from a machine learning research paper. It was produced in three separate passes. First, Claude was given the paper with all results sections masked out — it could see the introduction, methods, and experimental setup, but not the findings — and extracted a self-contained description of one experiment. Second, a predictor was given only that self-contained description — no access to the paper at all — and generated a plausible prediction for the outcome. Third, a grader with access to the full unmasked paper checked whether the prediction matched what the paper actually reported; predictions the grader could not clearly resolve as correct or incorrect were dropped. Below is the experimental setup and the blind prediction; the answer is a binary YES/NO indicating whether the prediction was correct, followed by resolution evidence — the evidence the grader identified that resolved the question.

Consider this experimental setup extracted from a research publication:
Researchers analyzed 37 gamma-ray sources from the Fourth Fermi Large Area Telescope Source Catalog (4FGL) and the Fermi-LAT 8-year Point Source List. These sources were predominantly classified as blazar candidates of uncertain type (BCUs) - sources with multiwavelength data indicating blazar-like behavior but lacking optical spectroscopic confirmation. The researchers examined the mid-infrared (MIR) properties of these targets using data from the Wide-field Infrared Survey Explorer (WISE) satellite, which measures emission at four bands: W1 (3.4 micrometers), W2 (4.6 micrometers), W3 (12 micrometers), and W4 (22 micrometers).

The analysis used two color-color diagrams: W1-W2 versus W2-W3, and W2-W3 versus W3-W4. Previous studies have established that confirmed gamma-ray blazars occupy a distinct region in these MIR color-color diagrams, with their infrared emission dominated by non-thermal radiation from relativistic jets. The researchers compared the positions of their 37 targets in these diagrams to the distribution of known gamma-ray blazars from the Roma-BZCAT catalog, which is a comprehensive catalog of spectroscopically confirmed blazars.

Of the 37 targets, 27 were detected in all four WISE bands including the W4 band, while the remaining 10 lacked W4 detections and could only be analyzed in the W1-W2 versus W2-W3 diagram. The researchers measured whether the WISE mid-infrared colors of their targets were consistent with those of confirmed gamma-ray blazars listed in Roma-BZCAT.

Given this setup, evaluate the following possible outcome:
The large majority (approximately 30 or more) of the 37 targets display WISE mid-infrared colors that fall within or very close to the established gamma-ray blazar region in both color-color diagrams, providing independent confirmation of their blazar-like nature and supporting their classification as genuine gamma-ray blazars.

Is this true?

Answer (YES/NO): YES